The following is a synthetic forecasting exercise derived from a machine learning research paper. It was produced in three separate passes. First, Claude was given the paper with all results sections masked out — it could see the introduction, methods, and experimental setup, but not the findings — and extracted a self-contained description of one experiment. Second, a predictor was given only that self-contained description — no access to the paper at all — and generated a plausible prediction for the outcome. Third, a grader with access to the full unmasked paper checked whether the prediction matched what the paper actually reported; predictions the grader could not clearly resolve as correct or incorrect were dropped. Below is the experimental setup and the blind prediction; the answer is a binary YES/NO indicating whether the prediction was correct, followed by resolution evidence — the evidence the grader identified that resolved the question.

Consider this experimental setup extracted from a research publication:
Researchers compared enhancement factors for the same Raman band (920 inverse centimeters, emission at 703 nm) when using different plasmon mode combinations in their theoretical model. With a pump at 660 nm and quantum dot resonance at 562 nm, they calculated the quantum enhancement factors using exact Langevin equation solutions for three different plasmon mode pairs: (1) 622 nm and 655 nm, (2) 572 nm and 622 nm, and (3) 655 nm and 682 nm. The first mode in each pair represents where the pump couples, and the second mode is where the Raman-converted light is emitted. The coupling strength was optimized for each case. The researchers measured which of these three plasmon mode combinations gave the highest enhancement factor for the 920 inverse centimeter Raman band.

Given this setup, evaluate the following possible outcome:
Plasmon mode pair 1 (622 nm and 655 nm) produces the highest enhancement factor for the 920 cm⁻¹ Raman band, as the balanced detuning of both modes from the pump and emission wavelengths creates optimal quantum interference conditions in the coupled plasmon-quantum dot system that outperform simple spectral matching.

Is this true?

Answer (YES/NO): YES